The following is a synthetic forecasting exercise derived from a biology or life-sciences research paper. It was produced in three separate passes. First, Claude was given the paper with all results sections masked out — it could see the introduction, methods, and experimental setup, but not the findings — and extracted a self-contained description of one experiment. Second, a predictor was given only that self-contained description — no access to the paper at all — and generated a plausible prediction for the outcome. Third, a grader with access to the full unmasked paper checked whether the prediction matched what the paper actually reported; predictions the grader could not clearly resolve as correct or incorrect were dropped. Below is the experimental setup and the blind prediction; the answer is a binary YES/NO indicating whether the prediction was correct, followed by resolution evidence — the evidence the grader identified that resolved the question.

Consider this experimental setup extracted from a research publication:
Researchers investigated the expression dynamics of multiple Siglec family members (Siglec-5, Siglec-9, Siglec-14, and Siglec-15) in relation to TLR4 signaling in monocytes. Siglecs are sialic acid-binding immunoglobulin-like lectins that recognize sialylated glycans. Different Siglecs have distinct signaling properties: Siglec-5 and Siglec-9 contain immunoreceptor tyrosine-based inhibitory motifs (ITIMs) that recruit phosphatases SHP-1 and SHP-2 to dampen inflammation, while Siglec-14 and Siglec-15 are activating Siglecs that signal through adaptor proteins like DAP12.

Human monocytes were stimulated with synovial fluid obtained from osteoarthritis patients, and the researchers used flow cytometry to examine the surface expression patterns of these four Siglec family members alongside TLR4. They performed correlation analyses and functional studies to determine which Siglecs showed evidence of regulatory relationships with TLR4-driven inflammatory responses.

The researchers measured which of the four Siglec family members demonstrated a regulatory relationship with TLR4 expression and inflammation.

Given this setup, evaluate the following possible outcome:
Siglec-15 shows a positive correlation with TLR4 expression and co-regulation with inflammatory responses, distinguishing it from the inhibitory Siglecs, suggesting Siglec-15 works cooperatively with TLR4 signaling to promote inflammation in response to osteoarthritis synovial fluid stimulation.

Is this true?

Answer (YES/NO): NO